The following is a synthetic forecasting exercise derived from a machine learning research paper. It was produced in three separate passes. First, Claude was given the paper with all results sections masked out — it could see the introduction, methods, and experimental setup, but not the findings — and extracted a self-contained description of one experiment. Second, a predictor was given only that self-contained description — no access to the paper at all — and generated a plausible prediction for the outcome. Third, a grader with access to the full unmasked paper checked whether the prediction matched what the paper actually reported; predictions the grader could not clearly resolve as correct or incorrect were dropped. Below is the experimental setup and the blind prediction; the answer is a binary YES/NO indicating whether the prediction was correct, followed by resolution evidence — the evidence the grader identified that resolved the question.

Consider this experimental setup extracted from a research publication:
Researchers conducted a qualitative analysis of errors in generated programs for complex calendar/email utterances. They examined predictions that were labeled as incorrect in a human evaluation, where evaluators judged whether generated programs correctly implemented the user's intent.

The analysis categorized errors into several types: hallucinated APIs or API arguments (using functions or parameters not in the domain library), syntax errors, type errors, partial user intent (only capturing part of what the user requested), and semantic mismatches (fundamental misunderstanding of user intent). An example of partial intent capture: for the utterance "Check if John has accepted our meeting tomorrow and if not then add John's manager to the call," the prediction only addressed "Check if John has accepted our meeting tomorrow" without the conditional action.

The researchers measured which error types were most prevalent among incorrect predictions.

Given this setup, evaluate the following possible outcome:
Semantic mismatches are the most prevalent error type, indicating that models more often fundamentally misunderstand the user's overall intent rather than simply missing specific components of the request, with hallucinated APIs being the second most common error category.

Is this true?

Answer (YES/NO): NO